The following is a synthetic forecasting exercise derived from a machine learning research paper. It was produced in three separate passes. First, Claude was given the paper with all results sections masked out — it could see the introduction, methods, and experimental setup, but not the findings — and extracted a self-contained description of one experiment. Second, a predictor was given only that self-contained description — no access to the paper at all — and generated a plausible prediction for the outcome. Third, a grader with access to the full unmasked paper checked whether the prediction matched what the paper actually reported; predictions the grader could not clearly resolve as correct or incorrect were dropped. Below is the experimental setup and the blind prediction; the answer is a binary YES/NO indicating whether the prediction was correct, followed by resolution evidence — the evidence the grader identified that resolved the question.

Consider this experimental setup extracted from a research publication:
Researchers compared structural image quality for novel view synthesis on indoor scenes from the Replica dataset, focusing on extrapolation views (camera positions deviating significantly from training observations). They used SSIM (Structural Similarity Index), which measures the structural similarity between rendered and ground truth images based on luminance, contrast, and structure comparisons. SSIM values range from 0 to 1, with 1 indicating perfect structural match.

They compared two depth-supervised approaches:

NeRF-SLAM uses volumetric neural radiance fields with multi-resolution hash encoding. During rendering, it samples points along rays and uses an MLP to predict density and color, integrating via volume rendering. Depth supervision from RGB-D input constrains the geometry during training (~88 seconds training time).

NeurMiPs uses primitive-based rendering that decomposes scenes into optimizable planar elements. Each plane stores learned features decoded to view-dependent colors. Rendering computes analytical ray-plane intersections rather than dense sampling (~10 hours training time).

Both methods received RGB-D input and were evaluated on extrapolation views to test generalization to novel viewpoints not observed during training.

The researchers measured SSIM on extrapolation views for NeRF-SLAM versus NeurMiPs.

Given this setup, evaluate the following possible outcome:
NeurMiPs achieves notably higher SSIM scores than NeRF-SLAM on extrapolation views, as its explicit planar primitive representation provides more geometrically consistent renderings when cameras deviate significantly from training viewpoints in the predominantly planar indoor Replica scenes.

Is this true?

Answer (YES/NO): NO